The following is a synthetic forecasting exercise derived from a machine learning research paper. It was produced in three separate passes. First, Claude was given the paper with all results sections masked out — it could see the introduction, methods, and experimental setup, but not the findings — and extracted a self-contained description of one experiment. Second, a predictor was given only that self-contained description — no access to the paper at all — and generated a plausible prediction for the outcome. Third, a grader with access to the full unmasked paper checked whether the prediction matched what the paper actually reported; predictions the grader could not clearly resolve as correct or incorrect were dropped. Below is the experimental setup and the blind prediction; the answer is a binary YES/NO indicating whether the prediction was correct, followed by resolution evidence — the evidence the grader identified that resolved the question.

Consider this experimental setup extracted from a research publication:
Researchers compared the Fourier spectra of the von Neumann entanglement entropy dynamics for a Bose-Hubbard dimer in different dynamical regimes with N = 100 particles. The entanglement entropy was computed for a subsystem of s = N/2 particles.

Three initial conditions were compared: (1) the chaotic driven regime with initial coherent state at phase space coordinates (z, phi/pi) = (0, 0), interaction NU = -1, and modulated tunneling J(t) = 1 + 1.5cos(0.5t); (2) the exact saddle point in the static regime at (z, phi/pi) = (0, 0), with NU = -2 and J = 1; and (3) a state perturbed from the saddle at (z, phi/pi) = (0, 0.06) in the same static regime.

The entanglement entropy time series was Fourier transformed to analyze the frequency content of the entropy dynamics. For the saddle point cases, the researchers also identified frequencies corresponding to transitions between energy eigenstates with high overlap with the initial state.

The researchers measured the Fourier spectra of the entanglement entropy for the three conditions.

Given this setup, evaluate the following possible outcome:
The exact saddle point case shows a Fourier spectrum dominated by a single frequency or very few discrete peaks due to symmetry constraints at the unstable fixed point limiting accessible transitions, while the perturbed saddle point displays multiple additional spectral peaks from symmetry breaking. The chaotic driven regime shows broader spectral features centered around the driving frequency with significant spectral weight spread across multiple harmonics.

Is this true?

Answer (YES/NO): NO